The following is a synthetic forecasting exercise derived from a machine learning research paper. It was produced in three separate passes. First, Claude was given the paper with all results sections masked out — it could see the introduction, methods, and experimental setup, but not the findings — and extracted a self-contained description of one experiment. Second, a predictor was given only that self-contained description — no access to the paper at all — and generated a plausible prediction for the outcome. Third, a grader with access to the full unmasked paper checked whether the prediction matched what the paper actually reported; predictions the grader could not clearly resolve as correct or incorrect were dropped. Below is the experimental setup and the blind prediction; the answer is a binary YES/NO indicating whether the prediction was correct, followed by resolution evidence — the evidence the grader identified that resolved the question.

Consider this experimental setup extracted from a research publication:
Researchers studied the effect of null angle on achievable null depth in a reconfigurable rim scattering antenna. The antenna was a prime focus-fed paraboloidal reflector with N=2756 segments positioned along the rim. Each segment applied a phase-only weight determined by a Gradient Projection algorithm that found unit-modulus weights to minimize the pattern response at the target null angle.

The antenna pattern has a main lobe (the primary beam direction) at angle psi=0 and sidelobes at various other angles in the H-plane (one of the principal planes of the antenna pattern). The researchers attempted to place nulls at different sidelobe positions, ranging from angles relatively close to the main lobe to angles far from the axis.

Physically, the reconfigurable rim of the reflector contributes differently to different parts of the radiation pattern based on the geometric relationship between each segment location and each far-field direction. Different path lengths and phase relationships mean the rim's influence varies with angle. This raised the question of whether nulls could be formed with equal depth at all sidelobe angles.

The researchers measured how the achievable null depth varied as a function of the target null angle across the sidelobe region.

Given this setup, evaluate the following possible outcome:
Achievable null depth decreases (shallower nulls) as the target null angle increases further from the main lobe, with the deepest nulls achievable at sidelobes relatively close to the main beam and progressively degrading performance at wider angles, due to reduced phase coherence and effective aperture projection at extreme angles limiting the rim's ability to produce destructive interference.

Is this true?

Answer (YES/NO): NO